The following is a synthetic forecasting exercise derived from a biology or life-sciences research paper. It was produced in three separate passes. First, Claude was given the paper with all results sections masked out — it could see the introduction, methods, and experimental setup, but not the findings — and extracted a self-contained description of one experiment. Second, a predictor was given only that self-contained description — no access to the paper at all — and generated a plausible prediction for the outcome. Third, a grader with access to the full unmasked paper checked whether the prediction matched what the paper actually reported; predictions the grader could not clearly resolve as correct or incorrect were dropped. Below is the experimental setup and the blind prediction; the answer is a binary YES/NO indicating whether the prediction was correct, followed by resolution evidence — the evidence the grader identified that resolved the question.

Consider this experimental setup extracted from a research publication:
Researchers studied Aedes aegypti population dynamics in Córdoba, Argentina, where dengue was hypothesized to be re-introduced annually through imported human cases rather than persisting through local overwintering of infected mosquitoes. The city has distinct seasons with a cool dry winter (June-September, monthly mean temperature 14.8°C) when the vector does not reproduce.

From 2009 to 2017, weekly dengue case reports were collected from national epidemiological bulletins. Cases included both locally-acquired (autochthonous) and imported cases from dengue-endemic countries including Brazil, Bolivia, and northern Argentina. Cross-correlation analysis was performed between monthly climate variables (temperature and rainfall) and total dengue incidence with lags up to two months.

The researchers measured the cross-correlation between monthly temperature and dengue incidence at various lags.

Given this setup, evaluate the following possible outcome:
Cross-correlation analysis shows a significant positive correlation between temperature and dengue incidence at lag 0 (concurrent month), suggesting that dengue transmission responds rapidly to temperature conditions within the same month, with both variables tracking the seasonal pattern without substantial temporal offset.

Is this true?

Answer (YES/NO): NO